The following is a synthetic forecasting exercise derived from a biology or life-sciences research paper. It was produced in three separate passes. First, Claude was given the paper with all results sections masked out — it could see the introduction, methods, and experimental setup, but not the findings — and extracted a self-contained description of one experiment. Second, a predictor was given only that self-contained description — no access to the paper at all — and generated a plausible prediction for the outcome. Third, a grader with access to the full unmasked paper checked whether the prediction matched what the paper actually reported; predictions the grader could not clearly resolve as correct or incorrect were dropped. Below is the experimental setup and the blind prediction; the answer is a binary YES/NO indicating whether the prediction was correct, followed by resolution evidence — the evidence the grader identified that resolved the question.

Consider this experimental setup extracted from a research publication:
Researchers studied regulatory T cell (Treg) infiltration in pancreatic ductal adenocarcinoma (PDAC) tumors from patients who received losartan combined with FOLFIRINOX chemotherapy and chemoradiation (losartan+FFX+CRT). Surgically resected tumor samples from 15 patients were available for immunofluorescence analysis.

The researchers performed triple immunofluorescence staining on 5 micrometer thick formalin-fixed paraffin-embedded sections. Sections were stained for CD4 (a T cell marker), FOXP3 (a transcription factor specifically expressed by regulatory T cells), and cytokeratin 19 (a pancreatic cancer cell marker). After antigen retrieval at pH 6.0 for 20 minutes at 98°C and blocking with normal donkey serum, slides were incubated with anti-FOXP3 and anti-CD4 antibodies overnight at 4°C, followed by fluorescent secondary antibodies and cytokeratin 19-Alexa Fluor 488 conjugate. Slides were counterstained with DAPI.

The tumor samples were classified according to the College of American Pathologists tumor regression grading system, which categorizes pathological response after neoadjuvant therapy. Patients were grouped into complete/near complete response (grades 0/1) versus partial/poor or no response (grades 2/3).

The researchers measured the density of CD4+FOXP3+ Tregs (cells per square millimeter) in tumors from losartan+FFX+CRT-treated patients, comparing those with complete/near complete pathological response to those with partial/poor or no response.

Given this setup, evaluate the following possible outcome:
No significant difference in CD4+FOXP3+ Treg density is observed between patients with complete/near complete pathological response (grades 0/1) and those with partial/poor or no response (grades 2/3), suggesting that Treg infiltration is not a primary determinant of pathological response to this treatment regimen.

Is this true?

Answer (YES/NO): NO